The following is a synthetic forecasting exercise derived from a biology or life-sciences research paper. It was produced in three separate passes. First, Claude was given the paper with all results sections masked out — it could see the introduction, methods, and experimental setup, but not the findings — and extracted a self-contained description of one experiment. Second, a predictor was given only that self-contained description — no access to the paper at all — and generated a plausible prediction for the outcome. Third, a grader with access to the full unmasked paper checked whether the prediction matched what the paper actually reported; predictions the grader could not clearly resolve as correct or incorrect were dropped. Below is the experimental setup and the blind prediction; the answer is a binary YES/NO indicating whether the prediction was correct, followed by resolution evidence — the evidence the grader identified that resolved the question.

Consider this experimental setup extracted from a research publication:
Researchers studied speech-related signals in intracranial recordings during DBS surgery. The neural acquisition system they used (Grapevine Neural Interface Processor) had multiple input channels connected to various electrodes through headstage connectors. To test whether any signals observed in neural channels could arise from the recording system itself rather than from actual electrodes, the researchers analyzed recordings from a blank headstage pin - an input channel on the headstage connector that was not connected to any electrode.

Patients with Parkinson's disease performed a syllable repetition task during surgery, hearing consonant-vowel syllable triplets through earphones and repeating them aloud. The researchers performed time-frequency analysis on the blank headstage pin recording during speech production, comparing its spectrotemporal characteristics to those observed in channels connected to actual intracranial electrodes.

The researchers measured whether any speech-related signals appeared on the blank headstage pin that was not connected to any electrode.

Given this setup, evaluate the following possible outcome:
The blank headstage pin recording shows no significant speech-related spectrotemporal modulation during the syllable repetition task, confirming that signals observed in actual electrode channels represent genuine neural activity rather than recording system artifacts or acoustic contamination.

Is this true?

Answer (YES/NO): NO